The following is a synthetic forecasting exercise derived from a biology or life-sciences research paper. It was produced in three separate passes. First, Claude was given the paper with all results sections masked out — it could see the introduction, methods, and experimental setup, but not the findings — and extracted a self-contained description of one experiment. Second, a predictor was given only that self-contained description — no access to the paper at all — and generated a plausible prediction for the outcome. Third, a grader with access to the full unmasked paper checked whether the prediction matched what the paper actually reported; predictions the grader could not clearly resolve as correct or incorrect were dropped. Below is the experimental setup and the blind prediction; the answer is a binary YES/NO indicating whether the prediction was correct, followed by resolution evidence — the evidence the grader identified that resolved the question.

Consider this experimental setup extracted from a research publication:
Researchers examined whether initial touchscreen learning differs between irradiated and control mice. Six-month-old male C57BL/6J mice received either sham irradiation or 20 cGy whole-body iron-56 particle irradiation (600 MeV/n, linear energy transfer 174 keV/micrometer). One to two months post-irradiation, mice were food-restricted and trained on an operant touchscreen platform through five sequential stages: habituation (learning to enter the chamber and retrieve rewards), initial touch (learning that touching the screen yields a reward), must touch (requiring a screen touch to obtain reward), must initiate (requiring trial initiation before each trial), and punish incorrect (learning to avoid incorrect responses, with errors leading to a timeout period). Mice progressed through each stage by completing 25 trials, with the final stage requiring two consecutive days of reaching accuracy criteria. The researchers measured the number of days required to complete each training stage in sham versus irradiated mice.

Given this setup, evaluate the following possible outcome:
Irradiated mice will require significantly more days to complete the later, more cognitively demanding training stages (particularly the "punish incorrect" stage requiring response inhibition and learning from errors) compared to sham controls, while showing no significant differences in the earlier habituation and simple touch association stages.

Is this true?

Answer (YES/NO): NO